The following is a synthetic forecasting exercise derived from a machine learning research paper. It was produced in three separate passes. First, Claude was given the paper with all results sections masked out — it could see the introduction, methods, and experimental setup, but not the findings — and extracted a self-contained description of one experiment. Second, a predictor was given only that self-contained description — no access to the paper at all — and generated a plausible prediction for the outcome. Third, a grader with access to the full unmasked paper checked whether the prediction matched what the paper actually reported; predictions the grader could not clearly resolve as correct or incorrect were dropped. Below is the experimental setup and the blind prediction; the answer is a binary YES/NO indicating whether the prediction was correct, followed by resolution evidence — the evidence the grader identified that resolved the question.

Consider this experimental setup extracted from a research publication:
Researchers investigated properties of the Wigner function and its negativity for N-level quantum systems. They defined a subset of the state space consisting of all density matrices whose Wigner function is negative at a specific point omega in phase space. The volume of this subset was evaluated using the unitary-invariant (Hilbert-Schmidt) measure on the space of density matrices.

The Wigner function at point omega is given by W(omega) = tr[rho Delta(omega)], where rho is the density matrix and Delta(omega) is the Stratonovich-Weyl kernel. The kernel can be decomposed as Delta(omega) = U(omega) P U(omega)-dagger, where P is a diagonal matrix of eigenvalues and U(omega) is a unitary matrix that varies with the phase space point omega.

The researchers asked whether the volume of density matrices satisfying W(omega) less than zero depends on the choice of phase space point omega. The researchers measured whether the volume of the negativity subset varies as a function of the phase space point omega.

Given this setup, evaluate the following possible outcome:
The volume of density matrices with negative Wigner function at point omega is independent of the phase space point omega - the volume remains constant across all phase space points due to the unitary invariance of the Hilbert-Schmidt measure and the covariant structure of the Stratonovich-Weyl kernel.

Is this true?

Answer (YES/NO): YES